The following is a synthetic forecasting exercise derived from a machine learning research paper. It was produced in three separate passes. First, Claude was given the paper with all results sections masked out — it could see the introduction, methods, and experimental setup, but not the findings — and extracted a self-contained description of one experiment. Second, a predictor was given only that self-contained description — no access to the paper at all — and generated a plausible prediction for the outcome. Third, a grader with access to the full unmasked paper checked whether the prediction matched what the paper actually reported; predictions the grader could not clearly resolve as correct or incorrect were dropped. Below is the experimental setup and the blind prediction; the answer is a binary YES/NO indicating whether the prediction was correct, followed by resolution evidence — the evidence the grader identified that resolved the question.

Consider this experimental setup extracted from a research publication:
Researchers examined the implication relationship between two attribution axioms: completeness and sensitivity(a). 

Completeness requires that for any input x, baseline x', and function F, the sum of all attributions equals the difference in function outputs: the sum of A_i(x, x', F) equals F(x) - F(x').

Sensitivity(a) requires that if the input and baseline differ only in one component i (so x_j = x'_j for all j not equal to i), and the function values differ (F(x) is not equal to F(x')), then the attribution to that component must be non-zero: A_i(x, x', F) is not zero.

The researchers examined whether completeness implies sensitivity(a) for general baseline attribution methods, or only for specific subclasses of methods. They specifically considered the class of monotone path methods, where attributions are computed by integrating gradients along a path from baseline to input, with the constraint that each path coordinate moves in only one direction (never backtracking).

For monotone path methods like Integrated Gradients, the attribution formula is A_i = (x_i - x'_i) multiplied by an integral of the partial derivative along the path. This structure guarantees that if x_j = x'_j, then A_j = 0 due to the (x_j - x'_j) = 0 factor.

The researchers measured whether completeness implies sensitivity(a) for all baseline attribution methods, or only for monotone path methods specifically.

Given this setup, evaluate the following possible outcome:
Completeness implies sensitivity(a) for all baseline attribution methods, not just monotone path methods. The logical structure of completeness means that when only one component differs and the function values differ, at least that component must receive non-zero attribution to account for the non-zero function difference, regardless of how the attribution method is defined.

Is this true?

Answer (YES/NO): NO